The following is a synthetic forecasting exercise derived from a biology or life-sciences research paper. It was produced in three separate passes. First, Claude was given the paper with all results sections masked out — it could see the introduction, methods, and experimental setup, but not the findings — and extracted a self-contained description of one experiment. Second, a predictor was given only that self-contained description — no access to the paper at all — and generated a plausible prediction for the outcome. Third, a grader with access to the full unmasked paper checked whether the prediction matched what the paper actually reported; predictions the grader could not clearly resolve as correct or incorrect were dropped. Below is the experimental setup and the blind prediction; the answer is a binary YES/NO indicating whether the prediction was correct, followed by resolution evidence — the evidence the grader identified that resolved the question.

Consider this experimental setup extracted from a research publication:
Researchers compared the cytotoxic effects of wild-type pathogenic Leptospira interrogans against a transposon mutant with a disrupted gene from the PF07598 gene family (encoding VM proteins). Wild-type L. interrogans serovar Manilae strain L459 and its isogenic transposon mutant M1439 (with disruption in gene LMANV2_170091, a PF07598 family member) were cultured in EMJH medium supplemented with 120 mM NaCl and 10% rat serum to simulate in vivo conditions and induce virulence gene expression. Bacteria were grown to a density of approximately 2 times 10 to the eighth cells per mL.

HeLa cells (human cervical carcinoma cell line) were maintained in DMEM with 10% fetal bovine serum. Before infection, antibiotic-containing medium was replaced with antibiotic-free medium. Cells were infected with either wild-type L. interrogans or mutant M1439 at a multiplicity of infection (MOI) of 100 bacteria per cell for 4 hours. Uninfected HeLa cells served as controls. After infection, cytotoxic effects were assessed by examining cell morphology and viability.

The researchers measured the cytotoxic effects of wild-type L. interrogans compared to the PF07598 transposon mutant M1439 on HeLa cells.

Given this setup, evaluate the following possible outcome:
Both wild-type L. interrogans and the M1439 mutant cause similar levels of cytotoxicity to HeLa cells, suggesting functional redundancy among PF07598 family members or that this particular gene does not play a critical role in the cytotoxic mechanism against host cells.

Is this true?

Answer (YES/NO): NO